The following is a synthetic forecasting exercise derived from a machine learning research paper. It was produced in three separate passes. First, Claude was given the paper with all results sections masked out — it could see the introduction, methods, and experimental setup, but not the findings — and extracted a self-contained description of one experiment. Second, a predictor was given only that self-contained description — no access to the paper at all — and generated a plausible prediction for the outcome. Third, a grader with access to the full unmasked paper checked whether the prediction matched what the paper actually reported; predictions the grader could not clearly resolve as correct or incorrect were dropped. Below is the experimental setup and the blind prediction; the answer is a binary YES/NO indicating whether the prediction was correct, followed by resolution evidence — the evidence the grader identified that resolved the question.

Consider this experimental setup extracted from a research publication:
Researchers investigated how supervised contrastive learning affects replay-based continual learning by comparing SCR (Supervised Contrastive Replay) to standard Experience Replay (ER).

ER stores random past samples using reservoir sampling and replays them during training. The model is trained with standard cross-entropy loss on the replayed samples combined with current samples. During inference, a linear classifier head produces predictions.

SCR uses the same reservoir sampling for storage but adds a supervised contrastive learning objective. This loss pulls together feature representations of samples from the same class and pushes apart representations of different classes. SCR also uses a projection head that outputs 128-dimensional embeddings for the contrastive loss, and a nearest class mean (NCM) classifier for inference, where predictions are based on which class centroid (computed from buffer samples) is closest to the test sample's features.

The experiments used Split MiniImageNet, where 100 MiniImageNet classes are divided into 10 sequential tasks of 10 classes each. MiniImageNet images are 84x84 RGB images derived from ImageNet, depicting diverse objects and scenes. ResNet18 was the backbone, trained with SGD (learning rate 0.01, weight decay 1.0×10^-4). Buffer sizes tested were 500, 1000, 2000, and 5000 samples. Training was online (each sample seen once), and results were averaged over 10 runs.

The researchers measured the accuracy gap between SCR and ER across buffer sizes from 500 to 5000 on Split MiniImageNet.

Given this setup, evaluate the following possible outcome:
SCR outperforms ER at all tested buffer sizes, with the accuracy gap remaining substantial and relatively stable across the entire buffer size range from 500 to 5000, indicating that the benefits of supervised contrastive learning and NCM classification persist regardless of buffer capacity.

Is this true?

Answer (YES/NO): NO